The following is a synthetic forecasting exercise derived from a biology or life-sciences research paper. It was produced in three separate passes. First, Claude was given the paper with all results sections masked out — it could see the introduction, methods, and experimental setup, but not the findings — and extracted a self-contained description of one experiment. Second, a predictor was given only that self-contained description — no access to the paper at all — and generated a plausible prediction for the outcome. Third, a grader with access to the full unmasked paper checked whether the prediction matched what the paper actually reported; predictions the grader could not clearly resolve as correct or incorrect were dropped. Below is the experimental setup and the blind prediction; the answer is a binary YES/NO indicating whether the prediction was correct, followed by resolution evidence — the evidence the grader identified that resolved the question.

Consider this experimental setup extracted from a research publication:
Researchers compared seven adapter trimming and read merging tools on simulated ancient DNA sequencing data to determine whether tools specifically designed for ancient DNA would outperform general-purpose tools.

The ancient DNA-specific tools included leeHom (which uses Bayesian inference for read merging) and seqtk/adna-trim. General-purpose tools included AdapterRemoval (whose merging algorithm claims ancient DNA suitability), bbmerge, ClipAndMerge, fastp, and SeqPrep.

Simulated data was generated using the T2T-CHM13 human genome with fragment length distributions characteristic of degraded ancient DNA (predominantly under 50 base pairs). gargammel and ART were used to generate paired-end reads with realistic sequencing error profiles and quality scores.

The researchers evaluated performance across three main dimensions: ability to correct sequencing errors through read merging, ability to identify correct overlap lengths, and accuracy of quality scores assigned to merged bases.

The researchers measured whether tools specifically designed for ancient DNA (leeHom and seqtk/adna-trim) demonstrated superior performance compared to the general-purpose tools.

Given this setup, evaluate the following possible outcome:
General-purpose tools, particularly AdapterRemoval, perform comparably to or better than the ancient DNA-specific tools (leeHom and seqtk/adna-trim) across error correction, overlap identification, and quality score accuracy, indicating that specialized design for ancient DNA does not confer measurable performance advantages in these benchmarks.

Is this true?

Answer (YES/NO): NO